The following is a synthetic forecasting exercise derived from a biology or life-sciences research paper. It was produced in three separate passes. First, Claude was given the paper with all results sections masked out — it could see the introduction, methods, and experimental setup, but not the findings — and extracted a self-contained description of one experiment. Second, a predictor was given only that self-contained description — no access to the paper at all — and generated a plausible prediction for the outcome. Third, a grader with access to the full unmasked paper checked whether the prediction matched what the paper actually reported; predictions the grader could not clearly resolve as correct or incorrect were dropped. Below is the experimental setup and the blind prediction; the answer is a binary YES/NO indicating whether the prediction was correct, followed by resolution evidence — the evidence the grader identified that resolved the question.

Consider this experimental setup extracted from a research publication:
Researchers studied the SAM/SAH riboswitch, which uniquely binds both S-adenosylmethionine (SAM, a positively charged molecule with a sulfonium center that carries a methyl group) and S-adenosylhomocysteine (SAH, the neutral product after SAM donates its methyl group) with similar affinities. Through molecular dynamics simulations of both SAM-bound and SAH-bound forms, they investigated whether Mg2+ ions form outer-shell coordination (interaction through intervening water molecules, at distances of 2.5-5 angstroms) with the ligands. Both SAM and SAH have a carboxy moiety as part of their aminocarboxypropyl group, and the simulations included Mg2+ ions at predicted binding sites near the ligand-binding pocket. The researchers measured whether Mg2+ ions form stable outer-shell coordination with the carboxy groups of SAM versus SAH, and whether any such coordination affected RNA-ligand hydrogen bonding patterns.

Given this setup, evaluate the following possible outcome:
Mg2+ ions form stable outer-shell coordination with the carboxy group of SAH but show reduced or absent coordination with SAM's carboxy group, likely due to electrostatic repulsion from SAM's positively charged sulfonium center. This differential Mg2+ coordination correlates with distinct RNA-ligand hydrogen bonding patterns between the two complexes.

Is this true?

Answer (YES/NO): NO